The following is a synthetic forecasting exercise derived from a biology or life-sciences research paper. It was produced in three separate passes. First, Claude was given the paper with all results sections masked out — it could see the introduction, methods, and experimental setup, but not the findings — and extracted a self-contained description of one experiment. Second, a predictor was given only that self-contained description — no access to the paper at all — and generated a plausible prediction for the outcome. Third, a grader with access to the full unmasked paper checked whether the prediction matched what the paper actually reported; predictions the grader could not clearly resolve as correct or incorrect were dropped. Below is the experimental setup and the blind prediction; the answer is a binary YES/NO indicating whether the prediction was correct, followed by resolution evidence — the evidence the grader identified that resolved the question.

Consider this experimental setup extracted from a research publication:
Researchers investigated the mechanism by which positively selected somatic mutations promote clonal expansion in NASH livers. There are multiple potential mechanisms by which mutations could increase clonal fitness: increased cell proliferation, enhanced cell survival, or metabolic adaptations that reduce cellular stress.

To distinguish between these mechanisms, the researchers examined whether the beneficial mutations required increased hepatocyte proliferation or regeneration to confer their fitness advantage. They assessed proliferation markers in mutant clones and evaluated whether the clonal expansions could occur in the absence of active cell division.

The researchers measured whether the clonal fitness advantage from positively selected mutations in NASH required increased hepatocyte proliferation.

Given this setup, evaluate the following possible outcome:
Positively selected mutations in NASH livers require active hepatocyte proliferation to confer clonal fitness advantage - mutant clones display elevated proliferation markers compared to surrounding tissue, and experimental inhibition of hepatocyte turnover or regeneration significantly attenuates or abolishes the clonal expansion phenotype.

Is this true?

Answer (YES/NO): NO